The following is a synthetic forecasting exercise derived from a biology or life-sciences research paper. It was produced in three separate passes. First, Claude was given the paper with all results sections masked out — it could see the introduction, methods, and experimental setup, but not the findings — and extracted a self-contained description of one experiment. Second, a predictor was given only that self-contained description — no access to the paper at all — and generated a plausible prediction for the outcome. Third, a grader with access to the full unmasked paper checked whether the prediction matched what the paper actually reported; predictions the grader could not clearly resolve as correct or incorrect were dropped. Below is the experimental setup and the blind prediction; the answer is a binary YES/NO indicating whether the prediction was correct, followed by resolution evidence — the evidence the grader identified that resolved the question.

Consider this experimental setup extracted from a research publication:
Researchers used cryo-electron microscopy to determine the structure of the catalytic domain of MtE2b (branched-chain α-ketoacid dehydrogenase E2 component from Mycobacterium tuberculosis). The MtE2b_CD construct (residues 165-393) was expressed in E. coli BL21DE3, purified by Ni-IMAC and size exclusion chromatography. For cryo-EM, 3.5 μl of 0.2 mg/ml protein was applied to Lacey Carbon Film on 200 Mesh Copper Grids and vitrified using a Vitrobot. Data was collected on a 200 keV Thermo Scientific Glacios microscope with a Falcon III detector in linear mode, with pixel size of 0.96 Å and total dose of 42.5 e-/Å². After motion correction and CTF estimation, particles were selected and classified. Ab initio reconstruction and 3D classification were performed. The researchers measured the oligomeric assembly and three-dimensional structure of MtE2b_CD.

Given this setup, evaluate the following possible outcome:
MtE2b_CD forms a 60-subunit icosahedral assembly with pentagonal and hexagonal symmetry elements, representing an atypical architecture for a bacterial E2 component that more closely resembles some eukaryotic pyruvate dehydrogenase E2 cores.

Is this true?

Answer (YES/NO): NO